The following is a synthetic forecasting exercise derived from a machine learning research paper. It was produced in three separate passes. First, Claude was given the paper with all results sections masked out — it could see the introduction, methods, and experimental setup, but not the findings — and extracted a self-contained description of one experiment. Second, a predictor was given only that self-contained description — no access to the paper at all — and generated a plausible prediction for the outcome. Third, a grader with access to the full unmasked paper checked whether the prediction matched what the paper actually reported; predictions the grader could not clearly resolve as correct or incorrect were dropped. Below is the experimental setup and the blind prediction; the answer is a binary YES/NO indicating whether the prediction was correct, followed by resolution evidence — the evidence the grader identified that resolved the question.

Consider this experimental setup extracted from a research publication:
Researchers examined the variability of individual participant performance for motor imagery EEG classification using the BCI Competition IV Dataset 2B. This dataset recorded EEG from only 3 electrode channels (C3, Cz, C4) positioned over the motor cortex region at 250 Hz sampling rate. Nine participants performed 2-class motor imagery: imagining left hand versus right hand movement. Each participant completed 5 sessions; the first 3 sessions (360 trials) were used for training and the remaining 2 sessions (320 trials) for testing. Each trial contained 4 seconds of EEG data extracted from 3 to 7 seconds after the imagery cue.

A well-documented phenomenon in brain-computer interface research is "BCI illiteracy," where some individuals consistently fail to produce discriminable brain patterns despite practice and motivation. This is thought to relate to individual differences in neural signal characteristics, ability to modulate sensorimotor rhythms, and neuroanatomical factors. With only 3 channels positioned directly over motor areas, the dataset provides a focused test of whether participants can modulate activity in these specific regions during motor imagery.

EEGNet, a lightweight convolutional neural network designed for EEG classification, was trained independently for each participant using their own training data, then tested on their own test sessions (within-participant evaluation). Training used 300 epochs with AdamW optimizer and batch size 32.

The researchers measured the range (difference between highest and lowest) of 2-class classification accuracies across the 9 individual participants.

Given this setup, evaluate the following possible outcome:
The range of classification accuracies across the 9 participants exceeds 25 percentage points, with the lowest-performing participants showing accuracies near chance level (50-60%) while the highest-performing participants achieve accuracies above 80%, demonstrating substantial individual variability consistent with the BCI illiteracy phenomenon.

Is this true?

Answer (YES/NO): NO